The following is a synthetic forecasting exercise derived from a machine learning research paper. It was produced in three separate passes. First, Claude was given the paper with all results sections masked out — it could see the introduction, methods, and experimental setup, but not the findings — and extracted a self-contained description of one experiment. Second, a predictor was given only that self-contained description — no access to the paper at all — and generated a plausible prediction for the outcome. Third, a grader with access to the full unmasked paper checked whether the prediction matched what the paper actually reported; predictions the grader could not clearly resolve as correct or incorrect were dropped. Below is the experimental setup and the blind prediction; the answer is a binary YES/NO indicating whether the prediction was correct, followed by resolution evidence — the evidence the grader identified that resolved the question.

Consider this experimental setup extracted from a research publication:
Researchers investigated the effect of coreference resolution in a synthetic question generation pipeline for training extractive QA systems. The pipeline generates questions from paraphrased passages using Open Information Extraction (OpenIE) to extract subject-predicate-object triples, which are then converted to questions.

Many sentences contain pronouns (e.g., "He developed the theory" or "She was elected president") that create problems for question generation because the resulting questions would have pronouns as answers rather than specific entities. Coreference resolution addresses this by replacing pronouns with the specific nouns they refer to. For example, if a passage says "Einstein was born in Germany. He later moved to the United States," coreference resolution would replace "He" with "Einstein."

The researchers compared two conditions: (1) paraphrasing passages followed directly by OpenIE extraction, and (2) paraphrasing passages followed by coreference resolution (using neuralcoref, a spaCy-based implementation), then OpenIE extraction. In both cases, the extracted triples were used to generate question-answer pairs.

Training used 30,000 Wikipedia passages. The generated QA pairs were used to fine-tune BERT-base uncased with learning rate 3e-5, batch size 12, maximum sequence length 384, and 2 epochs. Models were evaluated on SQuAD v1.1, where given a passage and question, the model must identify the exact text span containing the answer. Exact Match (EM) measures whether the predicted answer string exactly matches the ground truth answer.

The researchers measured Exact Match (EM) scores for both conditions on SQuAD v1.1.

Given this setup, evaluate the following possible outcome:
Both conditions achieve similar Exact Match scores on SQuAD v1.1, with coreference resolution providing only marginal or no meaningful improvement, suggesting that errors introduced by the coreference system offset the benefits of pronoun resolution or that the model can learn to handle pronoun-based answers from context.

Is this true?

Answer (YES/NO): NO